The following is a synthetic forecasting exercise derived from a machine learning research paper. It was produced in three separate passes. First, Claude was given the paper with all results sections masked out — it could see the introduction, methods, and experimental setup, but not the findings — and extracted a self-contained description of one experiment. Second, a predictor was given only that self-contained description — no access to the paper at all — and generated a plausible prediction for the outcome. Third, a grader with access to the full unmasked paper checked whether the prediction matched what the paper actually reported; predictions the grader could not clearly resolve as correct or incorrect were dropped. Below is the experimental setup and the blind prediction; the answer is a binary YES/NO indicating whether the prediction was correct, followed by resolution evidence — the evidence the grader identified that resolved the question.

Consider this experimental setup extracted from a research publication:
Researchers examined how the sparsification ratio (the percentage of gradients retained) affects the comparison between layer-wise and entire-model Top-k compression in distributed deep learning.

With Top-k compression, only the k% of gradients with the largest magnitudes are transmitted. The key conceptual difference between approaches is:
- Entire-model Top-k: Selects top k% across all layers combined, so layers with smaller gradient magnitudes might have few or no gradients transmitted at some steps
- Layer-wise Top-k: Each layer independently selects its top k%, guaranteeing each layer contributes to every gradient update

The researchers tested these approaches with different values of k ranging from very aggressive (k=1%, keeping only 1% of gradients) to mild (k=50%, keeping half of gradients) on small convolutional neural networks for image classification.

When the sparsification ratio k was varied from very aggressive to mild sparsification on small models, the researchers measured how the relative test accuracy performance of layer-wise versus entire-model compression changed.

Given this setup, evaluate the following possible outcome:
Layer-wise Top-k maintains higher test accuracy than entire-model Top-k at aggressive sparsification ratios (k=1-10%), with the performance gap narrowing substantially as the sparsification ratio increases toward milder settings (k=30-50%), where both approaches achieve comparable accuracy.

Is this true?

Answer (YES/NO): NO